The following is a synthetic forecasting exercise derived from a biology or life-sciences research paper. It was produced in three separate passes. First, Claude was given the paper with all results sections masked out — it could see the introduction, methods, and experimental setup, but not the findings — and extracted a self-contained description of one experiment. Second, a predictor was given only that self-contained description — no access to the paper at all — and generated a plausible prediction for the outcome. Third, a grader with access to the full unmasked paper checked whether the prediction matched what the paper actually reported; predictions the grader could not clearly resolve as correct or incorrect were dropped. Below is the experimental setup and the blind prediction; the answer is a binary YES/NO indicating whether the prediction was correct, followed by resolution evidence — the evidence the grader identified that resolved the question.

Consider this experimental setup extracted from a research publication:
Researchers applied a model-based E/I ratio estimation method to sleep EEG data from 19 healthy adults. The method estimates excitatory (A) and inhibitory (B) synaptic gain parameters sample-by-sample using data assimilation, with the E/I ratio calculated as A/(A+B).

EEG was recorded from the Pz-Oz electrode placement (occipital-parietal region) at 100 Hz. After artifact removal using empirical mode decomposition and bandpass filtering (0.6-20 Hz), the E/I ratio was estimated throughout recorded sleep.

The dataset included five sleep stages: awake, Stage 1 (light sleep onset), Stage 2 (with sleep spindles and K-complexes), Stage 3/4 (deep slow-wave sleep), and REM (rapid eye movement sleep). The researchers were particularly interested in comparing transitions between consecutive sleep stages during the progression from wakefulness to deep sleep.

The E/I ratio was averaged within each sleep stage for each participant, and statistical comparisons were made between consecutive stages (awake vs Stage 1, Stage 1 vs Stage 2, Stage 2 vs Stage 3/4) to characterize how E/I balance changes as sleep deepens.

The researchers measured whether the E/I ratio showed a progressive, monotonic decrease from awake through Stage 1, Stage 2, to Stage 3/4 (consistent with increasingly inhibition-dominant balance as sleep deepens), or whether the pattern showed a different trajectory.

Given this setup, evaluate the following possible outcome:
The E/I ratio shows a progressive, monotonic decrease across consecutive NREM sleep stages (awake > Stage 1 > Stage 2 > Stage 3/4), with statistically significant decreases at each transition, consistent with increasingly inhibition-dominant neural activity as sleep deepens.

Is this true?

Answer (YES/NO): NO